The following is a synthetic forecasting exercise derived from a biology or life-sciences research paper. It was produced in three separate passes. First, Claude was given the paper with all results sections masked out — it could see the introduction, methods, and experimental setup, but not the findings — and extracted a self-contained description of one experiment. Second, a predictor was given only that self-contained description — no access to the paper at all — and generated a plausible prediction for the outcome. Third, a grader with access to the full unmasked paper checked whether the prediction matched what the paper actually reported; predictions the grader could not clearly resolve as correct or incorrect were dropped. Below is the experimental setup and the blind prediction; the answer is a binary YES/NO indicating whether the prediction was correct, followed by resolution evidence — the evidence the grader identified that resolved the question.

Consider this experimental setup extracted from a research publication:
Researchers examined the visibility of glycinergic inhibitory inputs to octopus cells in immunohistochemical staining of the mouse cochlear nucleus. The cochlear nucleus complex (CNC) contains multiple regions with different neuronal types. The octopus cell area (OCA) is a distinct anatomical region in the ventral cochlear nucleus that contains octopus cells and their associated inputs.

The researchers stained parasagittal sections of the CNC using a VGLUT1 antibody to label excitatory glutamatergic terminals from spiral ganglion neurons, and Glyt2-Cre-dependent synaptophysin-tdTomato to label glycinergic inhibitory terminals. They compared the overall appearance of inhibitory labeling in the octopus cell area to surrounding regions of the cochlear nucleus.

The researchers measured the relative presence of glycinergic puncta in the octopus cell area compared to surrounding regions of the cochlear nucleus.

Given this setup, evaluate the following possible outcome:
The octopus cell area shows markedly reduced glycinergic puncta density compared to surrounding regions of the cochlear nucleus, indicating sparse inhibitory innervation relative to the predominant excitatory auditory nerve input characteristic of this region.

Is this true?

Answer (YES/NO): YES